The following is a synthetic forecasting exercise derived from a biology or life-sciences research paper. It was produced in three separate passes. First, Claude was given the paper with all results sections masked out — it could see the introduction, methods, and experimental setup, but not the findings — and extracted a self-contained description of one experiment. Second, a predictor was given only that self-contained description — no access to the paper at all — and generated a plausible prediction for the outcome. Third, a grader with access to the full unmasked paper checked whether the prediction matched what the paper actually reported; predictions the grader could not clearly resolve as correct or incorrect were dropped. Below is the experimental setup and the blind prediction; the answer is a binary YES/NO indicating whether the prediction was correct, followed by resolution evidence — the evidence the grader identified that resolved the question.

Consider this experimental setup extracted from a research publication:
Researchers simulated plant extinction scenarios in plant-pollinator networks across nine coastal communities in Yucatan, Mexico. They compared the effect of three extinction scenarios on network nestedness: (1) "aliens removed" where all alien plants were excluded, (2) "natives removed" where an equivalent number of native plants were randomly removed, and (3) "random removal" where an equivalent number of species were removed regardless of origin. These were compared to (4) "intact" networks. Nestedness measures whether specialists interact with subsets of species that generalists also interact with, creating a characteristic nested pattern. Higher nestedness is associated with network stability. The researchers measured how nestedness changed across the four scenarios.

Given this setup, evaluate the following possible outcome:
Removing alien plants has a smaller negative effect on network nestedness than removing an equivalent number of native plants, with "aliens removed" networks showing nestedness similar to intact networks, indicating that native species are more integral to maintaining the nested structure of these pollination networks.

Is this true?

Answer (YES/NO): NO